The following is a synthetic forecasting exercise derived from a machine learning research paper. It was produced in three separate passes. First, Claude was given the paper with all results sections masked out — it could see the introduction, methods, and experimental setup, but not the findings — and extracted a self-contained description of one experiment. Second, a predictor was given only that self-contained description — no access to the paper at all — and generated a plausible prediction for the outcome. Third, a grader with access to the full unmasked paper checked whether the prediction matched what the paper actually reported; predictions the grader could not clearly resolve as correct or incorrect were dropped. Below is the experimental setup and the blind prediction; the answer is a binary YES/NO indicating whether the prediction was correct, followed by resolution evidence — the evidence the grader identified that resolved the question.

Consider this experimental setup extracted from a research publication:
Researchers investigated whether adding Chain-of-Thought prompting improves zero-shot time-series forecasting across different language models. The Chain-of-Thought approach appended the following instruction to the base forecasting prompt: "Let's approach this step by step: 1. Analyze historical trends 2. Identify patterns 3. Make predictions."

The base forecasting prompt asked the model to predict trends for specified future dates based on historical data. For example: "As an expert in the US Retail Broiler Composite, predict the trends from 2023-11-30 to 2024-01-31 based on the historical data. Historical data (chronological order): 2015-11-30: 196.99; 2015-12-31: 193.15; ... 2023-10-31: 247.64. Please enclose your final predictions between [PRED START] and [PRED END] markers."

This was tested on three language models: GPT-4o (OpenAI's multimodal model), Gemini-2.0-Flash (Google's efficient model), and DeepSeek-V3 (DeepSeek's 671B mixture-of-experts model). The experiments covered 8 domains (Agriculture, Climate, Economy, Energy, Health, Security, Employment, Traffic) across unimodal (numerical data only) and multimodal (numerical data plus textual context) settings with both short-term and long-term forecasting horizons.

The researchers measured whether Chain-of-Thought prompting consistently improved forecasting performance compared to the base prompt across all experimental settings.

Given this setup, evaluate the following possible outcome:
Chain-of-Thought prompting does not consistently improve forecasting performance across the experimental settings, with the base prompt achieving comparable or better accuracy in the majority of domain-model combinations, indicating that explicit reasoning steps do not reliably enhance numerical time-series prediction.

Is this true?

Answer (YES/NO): NO